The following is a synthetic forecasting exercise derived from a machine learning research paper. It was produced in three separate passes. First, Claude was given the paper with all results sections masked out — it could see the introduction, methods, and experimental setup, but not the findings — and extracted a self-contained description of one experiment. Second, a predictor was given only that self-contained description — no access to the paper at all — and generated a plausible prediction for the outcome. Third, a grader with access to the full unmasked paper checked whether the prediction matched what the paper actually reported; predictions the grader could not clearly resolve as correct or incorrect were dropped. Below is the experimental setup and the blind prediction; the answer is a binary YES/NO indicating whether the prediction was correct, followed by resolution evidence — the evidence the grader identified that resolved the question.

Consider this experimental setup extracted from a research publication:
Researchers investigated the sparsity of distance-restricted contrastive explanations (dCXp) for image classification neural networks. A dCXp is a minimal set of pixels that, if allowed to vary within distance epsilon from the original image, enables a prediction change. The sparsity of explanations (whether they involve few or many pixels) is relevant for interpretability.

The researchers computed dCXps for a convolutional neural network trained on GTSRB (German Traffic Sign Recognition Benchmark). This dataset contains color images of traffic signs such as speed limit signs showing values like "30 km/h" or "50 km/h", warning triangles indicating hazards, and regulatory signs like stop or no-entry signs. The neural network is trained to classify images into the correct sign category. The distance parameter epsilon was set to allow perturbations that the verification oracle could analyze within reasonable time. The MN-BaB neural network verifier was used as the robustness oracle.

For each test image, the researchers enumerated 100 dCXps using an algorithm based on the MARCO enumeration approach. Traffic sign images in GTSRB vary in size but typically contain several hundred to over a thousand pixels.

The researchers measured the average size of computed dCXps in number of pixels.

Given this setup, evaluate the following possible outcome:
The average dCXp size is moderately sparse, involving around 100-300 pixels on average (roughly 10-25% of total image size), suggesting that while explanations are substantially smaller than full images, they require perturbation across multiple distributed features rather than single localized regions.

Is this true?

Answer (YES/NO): NO